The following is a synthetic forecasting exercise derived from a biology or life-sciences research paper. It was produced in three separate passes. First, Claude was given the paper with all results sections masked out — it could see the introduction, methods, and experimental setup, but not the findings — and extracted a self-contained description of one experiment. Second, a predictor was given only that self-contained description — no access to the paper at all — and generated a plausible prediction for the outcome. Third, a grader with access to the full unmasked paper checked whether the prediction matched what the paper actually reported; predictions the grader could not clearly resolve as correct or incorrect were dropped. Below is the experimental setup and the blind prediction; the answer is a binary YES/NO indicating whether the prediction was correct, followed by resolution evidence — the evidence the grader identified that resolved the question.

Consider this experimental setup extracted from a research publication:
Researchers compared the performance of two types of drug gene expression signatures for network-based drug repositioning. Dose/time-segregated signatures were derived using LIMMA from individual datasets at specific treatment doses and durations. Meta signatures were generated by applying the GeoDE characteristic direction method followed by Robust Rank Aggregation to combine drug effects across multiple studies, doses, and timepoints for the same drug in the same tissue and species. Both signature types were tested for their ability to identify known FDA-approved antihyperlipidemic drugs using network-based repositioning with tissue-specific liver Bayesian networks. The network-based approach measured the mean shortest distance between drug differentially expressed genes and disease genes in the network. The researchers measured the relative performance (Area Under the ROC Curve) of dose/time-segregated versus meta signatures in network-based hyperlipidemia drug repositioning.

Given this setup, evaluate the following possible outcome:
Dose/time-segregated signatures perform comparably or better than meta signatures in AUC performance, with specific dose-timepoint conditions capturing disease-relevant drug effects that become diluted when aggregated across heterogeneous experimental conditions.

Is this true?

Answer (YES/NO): YES